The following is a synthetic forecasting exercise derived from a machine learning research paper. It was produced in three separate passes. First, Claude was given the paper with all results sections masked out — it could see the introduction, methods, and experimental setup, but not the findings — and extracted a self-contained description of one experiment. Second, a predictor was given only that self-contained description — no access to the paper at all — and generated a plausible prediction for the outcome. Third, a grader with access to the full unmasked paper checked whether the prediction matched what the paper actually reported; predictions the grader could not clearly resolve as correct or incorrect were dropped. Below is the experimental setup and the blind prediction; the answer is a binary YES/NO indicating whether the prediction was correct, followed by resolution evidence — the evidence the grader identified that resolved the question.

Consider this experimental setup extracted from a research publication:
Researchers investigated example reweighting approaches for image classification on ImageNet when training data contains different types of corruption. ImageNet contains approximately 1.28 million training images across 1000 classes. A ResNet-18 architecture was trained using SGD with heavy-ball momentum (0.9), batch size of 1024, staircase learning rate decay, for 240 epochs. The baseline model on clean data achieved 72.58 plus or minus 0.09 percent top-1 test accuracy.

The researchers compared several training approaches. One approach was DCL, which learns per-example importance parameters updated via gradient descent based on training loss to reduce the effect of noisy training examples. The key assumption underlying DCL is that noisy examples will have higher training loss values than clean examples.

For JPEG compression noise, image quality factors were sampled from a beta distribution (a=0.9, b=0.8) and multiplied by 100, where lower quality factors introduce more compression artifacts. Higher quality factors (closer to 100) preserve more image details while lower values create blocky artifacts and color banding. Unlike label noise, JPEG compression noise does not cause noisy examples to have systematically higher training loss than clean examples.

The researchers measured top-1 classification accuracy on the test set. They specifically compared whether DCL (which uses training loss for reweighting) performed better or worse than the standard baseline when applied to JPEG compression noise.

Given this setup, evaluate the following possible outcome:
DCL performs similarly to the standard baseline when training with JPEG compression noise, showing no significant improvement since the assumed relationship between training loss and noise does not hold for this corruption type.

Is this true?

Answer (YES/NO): NO